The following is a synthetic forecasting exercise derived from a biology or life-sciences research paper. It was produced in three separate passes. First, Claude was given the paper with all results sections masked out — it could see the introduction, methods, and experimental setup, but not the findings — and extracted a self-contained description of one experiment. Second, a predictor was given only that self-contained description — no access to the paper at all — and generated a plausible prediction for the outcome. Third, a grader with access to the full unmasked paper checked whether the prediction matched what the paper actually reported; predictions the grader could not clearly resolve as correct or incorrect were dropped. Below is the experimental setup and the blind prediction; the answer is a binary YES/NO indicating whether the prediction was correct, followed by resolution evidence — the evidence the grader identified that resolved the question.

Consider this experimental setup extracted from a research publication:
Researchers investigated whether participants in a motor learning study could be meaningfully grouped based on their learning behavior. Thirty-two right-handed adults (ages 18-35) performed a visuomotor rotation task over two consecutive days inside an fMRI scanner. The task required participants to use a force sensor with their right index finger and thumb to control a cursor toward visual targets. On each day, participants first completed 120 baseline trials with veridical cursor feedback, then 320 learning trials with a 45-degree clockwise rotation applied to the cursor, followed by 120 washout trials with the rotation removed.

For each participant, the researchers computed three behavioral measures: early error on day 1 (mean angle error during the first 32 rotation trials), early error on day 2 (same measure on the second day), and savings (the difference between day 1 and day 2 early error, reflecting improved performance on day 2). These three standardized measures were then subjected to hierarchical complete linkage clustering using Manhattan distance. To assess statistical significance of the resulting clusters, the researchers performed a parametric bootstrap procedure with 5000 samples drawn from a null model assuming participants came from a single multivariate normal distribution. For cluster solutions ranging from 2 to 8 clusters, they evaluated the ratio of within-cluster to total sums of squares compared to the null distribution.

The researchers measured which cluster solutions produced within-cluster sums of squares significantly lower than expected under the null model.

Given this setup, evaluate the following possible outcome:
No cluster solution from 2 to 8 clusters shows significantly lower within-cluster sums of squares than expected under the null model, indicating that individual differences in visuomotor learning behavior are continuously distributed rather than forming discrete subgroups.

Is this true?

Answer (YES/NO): NO